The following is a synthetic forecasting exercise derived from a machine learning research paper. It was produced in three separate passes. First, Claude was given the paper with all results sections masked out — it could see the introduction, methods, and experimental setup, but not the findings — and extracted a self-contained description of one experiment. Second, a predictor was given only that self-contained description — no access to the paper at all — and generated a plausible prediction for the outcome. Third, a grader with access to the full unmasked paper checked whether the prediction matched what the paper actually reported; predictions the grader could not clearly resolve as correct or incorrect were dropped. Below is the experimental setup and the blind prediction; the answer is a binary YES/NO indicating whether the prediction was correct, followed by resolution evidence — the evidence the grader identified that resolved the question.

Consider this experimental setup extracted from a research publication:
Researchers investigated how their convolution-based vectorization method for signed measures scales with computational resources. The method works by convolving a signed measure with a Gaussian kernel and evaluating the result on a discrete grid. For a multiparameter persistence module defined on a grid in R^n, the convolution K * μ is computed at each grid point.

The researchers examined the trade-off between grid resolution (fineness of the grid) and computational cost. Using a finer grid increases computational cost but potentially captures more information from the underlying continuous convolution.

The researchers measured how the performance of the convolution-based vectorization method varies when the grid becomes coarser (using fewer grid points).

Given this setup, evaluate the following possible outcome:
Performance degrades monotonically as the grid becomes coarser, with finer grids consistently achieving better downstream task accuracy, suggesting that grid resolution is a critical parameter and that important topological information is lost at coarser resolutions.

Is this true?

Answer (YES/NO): NO